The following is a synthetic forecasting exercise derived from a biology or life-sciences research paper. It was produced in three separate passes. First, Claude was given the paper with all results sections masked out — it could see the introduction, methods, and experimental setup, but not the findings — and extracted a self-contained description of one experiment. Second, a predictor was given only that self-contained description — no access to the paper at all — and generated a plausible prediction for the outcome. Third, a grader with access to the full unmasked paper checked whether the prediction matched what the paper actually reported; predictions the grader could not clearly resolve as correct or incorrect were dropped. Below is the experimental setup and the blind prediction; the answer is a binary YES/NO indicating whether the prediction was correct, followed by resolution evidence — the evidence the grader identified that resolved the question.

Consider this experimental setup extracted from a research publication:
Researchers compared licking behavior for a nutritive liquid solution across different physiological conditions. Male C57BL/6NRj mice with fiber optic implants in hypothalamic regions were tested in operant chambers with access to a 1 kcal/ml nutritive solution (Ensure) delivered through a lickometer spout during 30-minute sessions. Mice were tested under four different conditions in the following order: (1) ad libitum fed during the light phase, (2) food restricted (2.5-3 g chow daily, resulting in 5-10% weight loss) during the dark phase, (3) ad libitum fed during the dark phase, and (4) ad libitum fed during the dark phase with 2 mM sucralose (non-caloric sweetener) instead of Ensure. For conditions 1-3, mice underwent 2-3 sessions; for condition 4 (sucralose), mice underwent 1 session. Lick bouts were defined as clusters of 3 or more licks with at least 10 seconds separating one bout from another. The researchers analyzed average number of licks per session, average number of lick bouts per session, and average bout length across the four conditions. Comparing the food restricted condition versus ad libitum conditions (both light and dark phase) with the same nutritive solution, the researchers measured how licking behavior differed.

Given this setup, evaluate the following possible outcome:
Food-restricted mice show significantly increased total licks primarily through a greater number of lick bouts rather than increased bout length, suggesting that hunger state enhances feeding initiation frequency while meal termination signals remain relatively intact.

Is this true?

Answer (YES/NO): YES